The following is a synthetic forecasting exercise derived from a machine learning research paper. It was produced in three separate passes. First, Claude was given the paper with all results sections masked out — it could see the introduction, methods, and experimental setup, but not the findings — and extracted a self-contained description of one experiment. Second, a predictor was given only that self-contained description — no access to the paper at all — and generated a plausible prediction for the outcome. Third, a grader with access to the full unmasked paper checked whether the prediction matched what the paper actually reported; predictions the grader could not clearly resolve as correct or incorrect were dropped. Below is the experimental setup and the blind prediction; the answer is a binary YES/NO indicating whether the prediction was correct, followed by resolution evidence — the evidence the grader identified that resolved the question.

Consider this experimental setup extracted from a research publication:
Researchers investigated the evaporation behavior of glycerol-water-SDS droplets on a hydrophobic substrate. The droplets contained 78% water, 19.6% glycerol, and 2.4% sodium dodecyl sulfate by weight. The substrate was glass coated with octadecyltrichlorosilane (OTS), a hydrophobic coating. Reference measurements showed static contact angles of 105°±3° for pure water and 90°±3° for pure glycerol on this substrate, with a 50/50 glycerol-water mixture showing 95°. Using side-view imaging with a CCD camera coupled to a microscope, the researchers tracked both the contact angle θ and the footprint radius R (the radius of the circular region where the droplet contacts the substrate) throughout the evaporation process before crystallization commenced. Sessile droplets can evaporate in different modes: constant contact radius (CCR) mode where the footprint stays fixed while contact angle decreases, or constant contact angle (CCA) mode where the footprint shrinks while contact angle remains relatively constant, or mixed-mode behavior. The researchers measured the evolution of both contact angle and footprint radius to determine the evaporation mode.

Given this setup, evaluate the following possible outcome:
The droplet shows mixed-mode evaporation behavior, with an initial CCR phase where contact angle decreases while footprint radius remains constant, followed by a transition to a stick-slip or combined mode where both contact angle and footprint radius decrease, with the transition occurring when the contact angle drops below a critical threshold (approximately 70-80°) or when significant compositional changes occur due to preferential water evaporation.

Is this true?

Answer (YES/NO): NO